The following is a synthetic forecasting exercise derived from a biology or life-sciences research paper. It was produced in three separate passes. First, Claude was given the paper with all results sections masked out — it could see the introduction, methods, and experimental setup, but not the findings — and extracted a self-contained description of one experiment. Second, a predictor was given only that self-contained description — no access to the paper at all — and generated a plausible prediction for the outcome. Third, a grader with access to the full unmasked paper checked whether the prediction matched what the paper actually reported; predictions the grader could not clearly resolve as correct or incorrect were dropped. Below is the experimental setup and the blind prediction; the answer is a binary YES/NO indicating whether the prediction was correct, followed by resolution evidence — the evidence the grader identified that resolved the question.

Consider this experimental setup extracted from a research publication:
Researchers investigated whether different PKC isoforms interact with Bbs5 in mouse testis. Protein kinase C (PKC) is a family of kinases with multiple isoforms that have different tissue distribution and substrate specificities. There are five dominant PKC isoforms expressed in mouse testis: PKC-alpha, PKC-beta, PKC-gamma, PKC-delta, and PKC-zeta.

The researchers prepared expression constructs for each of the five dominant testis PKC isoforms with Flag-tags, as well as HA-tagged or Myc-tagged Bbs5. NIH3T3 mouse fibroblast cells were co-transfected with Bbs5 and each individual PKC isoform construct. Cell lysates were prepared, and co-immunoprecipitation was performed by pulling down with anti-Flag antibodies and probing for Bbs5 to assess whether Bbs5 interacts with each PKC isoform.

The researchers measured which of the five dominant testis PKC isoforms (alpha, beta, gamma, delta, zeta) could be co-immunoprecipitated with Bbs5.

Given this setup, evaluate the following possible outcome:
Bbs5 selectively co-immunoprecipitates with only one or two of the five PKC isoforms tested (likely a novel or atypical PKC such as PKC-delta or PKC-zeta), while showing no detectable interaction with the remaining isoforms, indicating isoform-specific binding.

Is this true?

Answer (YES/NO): NO